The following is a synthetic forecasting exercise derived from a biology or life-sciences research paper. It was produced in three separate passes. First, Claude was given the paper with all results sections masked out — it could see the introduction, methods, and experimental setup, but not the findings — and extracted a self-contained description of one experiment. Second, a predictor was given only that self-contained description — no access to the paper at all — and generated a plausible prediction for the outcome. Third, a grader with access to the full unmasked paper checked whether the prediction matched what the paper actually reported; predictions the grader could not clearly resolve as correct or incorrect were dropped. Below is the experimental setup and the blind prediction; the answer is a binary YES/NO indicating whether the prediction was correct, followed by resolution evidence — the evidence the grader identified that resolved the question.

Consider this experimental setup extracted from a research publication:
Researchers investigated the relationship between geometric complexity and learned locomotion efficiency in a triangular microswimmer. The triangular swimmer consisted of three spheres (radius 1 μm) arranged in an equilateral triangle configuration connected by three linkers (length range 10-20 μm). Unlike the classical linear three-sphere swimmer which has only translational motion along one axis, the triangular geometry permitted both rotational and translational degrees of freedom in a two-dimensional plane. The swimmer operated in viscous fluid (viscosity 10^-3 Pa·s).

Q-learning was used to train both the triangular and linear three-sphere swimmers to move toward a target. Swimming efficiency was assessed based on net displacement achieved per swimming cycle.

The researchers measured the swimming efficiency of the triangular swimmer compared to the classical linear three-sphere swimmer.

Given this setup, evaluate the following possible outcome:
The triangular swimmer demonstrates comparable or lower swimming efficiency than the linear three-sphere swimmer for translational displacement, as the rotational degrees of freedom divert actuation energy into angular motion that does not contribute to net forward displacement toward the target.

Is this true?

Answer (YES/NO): NO